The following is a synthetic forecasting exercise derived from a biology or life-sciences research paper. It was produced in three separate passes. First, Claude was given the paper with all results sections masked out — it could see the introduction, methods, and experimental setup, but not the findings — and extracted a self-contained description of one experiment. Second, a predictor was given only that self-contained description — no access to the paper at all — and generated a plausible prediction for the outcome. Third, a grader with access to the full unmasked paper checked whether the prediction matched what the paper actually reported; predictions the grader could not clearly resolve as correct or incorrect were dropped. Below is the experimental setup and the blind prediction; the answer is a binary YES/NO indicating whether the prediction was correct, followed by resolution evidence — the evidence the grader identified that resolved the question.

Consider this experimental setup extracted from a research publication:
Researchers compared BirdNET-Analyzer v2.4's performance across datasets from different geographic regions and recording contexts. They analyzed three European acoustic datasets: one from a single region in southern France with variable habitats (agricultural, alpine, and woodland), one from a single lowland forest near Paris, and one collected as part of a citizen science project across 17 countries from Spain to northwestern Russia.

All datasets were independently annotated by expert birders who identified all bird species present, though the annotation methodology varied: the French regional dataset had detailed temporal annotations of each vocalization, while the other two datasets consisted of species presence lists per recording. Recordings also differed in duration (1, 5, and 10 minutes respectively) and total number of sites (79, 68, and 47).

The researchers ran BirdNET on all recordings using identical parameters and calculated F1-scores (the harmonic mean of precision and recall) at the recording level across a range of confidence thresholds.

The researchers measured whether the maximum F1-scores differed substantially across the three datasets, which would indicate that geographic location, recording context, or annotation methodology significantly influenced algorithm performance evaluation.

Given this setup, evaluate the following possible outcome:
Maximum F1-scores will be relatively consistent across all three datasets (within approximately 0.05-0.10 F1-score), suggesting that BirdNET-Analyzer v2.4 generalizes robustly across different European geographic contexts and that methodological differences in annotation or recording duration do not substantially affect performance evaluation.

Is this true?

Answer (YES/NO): NO